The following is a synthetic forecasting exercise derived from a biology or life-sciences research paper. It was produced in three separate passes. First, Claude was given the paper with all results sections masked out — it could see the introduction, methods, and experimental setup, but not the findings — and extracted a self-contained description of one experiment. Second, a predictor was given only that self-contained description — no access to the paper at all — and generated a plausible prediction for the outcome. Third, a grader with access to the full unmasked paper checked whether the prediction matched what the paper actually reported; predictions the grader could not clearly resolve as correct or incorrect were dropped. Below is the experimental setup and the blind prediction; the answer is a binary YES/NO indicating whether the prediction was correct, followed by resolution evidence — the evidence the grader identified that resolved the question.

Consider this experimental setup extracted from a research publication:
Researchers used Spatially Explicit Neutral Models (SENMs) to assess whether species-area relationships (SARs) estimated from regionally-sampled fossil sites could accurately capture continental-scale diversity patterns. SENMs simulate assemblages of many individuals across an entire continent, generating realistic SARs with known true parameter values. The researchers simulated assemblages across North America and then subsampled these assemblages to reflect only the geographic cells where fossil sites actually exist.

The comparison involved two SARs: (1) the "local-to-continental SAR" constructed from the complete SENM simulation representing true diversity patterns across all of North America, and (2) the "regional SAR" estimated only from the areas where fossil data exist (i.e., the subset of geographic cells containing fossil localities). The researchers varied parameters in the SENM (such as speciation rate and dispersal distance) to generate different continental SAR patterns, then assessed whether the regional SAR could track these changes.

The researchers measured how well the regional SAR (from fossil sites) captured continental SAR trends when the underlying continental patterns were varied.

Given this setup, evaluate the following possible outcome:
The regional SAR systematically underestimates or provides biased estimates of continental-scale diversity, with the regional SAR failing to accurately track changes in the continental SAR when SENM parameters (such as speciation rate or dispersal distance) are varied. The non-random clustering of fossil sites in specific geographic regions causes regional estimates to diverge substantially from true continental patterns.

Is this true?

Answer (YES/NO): NO